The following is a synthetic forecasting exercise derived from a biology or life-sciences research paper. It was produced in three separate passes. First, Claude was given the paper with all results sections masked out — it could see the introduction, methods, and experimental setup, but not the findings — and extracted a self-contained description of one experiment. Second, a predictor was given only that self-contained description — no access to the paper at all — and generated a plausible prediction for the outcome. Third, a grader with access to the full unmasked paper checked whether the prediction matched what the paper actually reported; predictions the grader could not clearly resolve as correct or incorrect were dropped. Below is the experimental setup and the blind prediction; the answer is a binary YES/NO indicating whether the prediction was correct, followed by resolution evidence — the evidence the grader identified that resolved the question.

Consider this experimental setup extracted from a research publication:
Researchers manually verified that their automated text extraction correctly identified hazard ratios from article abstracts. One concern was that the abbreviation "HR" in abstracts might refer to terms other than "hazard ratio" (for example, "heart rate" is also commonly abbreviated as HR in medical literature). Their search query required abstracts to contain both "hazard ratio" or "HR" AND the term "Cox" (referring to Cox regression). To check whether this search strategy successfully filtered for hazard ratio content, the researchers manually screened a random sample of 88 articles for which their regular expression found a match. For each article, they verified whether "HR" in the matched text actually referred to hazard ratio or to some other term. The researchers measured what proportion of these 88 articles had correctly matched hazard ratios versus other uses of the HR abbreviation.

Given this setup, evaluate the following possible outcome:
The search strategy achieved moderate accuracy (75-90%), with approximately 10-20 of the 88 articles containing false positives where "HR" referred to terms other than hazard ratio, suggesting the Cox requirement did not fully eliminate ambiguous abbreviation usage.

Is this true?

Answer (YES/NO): NO